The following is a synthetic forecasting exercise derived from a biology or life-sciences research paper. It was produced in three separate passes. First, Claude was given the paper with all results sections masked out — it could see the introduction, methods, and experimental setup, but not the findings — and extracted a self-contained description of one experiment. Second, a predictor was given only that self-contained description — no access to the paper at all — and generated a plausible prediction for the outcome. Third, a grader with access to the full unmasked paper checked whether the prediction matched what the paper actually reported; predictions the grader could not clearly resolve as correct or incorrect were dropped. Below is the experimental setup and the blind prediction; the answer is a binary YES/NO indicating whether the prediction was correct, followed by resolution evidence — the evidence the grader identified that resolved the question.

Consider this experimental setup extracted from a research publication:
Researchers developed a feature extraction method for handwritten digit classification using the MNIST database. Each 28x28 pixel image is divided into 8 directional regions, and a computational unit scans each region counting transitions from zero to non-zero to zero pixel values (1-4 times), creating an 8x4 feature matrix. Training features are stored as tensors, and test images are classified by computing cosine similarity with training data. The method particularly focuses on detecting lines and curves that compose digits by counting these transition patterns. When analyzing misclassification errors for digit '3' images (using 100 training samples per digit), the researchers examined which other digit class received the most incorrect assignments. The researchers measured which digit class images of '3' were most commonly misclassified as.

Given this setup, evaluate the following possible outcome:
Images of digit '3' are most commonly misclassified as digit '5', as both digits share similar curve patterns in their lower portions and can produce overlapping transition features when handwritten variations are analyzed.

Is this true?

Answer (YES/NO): NO